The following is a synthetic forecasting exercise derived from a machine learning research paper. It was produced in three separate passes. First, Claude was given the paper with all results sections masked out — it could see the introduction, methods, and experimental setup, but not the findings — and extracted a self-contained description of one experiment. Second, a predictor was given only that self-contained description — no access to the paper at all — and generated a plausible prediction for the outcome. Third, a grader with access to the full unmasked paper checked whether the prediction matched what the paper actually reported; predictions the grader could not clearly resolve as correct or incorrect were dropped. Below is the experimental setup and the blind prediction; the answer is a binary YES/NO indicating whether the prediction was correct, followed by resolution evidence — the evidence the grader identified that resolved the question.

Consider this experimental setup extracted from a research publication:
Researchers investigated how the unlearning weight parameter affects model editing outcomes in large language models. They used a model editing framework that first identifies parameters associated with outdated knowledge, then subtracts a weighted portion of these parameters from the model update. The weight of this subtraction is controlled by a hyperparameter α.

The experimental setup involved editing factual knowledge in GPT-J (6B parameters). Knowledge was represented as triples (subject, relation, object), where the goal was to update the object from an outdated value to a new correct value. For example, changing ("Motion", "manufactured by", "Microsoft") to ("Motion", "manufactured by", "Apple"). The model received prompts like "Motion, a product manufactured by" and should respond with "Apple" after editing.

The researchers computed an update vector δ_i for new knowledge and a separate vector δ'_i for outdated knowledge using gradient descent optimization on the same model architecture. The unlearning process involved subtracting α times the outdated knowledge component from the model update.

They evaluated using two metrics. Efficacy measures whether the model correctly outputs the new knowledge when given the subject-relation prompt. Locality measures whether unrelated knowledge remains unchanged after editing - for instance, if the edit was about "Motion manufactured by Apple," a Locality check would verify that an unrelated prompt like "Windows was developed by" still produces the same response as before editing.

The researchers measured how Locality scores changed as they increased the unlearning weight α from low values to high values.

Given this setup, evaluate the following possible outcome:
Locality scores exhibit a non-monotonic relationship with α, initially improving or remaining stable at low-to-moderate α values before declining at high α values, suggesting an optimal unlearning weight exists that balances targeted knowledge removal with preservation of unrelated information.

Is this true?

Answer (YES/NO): NO